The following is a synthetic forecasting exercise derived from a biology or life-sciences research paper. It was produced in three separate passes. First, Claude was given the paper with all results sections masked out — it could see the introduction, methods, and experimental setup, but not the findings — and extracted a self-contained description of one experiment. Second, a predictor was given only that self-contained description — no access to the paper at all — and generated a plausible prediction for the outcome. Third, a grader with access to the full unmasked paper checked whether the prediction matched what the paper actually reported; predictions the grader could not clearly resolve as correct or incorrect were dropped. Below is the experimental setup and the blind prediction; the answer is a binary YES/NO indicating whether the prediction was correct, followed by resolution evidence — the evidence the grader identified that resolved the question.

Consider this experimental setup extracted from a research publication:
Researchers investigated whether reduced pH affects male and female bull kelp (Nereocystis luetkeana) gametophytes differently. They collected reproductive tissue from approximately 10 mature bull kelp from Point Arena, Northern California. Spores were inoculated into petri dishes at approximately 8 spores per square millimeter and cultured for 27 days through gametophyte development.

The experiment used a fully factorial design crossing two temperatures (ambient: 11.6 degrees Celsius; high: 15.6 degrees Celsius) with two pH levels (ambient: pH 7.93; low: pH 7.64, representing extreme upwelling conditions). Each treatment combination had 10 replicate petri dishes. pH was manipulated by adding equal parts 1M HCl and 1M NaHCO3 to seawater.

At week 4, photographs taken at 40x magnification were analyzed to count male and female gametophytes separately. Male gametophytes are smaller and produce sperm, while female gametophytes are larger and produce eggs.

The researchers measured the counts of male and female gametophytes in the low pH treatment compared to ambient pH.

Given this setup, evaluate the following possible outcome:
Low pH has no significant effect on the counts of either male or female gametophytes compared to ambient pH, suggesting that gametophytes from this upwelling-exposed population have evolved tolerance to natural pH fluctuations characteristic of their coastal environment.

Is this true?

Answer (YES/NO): NO